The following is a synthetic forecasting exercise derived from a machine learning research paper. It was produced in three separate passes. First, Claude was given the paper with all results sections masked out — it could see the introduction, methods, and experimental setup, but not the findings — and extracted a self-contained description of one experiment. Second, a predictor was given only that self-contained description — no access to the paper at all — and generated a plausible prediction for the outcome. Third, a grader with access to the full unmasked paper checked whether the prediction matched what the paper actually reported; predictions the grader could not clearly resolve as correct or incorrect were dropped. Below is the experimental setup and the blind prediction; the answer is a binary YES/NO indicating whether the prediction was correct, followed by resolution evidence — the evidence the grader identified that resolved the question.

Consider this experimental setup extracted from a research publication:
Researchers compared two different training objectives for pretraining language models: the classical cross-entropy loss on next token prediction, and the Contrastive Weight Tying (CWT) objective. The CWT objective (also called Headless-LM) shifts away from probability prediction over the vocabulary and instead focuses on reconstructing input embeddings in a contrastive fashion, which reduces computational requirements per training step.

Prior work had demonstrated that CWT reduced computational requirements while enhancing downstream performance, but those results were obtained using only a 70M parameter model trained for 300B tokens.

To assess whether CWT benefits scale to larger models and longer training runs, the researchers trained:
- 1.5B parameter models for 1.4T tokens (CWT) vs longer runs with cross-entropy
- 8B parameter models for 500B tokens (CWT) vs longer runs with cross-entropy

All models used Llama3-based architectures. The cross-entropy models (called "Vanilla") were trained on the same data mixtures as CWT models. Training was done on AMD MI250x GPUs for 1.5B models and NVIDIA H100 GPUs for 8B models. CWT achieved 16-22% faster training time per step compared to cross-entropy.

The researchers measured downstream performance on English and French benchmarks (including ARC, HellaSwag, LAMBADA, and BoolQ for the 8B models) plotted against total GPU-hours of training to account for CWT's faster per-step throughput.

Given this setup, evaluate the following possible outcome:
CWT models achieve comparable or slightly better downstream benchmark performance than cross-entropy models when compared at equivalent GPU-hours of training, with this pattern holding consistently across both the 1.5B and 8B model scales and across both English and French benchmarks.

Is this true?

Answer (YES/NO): NO